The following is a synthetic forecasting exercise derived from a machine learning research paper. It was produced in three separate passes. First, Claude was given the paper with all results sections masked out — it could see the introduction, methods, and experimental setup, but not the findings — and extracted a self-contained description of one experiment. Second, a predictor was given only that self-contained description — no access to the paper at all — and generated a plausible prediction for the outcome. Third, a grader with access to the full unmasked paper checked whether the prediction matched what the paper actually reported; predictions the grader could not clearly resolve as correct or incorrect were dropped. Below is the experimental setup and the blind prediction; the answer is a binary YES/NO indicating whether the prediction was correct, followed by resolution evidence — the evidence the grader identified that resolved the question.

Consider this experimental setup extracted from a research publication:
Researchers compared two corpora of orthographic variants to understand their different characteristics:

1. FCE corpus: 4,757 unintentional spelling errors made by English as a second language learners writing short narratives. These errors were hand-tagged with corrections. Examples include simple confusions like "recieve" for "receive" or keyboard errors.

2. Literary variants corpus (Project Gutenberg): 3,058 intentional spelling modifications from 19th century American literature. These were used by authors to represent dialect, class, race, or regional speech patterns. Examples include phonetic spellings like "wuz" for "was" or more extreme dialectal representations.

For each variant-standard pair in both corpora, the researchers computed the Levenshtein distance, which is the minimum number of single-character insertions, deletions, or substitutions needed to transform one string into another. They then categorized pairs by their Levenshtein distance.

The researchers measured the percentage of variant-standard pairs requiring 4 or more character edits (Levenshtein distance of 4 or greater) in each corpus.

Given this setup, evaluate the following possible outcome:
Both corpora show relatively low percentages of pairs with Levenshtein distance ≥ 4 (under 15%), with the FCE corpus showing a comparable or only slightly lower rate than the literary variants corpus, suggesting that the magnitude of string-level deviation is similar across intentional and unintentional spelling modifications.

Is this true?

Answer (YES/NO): NO